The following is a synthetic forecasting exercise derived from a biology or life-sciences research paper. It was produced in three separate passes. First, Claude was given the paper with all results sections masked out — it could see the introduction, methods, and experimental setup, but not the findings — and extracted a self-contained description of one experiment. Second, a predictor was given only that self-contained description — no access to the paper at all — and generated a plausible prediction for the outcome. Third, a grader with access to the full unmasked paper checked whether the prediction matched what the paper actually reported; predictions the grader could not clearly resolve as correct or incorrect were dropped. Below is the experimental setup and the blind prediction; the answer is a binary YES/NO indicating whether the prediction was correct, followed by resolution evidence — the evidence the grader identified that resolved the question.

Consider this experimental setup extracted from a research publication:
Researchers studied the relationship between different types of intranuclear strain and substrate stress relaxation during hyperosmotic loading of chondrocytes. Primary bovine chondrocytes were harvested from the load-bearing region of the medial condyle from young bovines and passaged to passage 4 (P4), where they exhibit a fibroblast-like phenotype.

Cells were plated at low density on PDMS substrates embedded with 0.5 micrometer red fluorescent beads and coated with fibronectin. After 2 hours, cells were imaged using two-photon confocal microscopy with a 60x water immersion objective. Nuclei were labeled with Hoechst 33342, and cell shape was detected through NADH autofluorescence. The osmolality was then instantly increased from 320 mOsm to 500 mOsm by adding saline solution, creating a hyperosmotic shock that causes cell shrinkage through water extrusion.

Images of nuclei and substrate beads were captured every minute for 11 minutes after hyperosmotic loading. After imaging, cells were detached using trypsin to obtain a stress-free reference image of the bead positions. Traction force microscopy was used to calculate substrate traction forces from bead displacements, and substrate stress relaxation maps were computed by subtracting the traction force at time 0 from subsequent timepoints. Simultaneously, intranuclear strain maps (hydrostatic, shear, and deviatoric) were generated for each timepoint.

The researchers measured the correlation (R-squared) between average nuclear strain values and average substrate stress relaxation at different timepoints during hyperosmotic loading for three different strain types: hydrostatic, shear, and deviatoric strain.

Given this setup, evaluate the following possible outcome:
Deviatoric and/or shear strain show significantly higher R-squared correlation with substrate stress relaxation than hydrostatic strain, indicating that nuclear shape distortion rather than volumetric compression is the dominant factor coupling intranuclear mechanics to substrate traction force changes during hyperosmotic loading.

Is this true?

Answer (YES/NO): NO